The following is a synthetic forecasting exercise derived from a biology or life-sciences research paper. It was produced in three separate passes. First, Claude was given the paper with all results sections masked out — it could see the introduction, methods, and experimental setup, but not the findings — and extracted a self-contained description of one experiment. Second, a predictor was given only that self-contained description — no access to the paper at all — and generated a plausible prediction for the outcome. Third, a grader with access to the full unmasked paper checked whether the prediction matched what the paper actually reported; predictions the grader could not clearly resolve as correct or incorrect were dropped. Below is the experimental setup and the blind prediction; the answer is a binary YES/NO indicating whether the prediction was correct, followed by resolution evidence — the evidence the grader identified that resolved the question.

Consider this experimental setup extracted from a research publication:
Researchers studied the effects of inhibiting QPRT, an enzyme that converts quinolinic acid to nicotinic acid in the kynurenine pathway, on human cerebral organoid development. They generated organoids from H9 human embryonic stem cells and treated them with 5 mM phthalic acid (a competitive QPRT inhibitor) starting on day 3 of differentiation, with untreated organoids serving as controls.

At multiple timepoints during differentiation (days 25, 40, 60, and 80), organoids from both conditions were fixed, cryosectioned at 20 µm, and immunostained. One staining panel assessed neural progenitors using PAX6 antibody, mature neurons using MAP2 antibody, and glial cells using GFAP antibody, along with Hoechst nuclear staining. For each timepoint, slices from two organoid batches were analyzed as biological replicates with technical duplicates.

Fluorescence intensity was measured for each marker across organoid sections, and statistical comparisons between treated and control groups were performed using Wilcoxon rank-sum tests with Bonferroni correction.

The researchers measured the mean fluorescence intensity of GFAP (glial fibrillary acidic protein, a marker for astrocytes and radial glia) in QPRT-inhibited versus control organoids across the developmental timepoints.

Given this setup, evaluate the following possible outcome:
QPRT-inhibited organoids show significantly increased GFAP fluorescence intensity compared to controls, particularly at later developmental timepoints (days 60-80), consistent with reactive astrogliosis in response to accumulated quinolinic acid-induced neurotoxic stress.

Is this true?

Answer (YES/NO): NO